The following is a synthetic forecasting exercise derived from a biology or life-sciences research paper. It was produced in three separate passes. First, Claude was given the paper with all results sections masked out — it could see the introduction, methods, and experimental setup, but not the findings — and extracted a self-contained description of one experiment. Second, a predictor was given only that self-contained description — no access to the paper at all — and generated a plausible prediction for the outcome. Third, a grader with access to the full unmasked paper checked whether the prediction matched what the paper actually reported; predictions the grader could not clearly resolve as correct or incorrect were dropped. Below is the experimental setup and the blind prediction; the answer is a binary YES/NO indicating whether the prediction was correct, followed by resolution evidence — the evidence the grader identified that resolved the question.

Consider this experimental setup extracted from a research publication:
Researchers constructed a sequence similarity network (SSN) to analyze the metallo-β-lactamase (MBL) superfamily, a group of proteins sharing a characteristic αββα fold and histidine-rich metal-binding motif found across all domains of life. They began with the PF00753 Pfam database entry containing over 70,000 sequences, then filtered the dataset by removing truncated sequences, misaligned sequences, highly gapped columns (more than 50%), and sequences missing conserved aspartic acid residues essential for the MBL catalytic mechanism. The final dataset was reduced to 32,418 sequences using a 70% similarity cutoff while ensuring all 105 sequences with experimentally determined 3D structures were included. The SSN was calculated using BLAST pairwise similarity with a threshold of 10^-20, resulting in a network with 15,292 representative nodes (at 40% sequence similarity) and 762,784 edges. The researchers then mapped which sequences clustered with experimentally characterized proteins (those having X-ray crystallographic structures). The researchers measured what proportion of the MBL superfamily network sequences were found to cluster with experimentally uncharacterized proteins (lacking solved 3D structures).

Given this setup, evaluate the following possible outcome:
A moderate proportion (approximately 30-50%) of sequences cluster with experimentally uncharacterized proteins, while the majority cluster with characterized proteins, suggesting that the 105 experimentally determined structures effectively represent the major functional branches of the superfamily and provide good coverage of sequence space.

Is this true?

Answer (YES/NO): NO